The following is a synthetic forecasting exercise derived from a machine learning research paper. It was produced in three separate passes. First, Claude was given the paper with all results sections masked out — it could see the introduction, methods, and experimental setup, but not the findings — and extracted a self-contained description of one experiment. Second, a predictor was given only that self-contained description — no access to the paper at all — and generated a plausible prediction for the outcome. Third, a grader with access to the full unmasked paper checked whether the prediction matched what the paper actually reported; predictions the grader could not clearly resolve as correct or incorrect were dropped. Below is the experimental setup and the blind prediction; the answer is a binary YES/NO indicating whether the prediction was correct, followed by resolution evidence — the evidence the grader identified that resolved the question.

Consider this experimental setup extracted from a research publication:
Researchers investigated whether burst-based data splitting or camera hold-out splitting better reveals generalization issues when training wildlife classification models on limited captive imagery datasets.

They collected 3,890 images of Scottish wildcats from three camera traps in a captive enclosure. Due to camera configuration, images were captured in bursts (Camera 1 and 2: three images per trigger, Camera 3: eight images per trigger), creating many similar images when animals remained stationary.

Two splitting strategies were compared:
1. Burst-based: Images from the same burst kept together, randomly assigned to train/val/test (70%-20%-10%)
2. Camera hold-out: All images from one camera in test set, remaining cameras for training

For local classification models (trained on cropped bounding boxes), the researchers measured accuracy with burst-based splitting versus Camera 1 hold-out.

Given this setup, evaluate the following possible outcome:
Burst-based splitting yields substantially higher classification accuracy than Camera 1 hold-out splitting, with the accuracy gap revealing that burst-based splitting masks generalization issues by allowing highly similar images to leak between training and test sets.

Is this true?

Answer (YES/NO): NO